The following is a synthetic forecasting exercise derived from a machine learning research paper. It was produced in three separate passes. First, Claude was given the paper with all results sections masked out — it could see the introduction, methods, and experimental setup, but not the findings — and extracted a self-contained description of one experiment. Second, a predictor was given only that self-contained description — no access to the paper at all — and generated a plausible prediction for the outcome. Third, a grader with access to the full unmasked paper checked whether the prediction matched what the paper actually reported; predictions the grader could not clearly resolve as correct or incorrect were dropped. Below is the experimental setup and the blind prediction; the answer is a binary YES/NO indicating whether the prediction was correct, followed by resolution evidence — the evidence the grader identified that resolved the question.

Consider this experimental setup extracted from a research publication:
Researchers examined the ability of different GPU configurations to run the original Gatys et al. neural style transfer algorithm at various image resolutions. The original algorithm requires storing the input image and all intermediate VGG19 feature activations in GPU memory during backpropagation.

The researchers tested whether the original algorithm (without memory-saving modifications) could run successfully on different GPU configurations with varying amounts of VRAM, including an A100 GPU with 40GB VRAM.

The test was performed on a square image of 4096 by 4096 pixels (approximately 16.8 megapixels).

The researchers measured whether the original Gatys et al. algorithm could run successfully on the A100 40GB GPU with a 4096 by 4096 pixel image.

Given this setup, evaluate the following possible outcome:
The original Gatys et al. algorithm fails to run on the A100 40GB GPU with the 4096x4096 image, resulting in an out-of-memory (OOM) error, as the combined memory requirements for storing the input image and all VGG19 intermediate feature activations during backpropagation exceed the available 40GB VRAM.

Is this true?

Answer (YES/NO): YES